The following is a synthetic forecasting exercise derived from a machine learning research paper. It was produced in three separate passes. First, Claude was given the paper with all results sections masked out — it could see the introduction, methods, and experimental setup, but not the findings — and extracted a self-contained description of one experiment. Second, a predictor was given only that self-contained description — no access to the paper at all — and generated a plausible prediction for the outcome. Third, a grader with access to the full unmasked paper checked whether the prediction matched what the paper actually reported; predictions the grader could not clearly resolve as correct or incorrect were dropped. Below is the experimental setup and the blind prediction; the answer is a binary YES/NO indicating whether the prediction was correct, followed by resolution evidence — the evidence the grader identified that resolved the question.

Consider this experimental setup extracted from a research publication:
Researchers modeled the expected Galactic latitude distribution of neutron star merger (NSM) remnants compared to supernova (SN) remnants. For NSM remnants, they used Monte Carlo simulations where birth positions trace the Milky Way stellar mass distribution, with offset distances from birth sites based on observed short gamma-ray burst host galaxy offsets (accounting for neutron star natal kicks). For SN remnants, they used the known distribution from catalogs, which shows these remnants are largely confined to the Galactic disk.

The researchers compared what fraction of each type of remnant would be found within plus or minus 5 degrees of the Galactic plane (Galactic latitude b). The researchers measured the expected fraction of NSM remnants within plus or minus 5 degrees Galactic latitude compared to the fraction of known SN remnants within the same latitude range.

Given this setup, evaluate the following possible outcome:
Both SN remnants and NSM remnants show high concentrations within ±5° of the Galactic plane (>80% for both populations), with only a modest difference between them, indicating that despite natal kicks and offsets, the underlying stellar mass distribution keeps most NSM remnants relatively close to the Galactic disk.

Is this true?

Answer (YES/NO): NO